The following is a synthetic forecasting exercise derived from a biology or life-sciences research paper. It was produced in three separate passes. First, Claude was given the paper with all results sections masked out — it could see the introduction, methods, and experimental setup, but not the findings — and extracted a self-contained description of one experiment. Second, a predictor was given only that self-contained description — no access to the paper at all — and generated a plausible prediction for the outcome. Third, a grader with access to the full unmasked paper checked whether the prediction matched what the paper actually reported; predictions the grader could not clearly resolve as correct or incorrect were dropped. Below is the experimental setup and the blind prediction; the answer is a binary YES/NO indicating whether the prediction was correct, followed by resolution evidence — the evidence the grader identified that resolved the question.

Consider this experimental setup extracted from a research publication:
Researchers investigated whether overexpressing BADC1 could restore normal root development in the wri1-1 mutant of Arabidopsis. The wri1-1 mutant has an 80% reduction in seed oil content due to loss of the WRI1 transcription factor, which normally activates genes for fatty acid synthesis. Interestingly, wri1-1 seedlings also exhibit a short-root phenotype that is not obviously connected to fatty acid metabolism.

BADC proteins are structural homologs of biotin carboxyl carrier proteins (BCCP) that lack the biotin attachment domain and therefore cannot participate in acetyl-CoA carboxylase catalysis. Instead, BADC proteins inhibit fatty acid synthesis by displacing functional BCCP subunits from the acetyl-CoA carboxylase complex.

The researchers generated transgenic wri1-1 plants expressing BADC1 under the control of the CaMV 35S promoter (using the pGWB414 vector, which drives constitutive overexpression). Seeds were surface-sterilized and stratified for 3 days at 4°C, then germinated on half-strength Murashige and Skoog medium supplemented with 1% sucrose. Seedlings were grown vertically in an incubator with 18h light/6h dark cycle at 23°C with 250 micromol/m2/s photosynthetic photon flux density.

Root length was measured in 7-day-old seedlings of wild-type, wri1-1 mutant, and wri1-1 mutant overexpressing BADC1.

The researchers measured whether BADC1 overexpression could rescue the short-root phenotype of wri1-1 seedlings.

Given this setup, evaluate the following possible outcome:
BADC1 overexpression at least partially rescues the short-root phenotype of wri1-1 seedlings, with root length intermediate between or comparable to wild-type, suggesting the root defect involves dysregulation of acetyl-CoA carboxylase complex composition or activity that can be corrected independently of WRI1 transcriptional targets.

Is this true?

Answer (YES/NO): YES